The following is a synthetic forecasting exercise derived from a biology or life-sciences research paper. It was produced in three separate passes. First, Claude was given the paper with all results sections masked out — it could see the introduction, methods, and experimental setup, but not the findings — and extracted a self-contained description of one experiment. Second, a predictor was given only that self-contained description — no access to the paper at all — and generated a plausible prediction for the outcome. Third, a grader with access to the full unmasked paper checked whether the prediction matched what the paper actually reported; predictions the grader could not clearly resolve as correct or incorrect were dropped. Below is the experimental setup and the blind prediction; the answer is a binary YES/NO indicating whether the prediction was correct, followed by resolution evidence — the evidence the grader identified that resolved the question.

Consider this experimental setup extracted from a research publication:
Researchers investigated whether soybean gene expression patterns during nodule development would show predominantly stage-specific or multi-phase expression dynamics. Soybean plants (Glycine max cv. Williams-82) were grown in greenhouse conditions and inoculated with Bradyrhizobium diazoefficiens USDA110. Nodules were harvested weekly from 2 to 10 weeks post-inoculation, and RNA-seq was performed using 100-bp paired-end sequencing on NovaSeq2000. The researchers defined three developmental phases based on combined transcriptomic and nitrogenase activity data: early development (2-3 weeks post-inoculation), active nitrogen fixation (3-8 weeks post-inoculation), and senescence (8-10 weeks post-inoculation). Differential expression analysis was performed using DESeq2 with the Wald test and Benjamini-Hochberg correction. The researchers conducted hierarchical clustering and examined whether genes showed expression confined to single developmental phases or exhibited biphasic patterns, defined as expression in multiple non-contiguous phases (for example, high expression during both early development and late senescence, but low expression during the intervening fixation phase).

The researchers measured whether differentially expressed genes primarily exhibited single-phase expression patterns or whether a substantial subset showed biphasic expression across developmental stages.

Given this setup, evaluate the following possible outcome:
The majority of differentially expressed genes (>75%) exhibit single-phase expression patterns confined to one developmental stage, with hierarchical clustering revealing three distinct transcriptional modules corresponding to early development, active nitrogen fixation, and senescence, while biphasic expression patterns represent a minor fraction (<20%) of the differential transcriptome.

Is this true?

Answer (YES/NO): NO